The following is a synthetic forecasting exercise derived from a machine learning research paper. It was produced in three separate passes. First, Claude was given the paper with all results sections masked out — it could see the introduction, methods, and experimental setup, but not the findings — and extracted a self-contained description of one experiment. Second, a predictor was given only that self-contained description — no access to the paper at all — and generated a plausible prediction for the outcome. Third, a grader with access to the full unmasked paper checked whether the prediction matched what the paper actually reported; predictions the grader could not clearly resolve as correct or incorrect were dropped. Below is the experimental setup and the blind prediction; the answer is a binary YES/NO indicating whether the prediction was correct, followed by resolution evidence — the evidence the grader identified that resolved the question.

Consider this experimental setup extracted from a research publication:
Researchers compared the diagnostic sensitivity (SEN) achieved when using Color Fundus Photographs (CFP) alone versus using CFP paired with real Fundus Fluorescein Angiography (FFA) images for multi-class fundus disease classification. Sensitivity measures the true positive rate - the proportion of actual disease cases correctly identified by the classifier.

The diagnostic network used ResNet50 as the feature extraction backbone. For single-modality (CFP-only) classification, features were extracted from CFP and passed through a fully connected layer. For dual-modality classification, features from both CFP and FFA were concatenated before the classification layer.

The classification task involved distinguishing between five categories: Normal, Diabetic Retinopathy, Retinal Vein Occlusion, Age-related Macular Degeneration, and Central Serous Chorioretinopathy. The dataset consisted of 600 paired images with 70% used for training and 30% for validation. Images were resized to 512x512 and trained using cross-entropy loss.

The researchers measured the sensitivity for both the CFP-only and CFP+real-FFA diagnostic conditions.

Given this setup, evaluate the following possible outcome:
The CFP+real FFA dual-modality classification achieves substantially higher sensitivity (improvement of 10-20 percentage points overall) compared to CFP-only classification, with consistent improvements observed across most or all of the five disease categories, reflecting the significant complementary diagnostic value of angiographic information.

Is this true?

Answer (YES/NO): NO